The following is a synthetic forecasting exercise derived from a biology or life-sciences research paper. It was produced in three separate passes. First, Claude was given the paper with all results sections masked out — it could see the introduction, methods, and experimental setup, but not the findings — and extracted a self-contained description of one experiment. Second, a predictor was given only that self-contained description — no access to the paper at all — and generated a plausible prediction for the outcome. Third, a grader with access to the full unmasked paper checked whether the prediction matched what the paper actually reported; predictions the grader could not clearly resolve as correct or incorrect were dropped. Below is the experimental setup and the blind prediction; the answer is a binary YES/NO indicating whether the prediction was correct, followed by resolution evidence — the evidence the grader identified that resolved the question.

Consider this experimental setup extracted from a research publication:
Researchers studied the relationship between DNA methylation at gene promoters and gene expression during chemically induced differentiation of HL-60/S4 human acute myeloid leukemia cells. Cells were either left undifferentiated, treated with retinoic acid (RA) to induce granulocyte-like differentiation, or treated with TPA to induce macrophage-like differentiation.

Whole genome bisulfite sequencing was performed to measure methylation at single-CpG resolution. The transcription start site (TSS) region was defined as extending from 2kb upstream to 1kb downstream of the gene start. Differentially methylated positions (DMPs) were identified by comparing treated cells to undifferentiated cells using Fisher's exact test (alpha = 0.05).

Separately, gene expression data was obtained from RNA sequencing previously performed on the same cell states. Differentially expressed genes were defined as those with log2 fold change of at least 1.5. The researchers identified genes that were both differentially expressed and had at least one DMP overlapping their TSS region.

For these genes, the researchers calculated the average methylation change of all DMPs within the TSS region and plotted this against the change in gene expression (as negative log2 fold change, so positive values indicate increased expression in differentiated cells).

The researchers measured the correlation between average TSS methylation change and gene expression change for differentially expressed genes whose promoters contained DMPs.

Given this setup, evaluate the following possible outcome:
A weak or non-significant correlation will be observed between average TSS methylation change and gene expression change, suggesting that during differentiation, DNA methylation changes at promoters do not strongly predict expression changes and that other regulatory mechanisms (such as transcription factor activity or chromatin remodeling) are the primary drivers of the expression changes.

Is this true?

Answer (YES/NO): YES